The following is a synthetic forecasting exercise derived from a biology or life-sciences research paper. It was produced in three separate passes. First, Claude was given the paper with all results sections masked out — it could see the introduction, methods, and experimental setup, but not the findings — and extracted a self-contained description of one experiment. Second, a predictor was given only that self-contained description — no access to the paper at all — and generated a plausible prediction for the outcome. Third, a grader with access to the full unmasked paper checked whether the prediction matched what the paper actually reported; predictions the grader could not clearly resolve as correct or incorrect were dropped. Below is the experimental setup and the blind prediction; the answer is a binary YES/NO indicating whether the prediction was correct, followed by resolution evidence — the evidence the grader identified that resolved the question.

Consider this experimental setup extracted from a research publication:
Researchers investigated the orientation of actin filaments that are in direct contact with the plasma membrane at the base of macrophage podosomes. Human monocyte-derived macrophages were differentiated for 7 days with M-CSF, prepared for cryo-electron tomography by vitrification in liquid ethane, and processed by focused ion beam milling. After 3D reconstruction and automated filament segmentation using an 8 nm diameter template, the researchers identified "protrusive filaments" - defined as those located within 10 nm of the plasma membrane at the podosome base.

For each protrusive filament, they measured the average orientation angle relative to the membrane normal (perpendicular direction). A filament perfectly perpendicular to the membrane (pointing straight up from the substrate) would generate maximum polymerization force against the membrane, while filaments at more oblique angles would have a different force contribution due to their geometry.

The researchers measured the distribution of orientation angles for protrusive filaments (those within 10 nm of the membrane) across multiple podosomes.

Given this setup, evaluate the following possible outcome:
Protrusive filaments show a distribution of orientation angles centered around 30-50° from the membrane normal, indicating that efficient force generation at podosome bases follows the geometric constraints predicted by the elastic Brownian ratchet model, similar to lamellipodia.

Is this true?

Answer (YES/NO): NO